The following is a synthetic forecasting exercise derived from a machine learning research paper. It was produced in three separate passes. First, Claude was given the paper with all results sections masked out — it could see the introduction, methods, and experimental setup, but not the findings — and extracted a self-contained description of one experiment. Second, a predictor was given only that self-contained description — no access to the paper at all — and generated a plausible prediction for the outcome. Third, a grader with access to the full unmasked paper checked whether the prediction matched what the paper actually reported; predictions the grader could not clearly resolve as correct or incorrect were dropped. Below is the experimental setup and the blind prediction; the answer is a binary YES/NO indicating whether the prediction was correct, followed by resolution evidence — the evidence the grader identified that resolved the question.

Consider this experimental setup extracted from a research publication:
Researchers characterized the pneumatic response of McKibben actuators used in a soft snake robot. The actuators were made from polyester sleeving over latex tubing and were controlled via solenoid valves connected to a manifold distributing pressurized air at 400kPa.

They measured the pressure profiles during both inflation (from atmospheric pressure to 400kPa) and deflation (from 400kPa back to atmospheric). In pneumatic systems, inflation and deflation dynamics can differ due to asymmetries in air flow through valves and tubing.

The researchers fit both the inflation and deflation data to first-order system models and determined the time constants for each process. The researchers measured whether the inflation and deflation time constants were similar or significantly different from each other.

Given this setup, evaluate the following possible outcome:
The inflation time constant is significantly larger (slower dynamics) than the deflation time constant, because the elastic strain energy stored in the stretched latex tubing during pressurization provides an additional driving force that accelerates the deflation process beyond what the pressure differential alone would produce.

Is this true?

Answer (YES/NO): NO